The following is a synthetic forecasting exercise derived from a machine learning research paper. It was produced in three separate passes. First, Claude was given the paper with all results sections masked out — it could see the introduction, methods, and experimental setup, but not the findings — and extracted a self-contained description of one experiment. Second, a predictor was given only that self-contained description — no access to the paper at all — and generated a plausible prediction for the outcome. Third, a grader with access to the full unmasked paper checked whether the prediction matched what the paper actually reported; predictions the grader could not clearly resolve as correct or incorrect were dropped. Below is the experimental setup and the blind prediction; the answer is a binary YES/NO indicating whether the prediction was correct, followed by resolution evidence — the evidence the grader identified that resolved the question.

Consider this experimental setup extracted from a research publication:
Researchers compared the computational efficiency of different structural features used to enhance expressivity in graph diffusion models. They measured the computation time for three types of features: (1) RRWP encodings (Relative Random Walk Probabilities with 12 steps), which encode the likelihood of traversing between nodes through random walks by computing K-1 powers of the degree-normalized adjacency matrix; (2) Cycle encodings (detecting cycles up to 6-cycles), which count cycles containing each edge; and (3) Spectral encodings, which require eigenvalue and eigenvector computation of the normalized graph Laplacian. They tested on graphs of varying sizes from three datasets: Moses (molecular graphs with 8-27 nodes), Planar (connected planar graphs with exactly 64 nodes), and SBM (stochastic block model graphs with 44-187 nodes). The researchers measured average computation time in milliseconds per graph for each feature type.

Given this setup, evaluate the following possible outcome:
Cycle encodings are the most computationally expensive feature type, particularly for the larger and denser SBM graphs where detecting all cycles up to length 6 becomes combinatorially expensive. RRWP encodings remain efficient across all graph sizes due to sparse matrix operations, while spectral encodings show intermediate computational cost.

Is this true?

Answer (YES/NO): NO